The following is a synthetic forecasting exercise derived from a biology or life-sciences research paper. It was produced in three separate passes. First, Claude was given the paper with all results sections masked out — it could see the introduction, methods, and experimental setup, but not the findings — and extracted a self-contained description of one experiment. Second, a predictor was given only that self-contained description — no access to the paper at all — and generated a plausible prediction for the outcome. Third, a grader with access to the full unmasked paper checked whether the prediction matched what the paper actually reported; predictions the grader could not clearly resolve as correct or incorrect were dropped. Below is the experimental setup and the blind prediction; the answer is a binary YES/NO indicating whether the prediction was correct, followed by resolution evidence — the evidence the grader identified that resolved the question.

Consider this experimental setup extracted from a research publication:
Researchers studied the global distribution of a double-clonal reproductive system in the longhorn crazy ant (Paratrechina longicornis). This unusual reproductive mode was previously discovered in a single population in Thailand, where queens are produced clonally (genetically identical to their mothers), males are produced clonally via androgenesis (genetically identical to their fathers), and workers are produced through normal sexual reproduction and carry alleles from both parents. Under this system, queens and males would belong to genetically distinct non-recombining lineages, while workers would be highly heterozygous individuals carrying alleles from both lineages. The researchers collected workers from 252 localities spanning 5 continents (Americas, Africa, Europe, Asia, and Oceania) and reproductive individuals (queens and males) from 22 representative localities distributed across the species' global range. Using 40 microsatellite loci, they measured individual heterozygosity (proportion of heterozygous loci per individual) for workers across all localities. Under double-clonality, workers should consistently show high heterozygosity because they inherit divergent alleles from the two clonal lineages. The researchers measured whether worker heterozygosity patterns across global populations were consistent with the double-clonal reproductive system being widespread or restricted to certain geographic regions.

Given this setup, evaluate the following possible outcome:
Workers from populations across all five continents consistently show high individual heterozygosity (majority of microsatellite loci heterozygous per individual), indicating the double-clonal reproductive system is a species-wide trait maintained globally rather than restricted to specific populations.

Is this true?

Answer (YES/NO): YES